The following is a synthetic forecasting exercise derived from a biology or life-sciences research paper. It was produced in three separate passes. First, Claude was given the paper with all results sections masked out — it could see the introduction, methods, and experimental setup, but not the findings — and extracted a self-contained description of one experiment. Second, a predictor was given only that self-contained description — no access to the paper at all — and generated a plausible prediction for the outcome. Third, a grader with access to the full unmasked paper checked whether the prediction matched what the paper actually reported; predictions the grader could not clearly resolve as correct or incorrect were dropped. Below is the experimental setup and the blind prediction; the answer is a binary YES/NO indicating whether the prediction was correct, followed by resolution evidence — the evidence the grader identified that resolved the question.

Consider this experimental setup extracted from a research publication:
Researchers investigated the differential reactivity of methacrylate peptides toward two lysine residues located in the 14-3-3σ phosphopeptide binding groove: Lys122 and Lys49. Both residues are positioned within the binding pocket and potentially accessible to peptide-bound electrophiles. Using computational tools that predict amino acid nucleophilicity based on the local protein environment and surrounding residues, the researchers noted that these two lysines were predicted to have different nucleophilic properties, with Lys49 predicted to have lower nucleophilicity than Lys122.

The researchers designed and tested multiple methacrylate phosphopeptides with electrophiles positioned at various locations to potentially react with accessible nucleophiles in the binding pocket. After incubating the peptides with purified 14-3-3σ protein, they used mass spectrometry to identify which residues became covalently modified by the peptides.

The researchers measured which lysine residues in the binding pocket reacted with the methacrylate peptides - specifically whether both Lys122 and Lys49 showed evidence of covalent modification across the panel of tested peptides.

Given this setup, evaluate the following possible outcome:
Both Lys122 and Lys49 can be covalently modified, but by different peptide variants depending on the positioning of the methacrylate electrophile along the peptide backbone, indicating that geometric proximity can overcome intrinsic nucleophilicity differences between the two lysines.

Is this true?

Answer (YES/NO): NO